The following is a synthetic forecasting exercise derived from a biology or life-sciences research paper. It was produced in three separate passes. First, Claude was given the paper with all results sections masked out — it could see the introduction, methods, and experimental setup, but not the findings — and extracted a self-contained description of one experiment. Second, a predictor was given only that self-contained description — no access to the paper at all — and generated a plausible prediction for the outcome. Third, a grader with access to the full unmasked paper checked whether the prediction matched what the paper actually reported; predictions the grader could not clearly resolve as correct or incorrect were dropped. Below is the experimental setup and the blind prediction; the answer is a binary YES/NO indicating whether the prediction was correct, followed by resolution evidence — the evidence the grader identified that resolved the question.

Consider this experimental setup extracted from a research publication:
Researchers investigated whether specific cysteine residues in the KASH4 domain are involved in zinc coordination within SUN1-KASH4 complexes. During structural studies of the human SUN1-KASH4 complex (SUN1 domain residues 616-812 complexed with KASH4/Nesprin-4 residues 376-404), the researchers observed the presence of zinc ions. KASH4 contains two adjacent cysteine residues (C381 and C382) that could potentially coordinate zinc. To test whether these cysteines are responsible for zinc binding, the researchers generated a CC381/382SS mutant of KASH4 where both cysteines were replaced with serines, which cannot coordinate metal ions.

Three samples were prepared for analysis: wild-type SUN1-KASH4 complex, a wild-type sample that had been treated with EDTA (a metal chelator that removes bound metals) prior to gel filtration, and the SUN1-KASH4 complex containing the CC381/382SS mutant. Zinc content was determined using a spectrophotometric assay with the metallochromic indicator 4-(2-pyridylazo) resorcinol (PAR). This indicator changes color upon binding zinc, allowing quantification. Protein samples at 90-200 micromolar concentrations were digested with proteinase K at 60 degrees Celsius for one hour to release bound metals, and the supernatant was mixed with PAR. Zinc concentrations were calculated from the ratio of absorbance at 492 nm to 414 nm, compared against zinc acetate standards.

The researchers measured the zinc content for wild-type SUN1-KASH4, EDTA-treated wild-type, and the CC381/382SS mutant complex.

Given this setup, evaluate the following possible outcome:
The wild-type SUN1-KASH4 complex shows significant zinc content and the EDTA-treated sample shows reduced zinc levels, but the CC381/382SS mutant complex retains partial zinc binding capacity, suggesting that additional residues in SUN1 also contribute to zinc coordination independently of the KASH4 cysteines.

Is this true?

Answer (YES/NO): NO